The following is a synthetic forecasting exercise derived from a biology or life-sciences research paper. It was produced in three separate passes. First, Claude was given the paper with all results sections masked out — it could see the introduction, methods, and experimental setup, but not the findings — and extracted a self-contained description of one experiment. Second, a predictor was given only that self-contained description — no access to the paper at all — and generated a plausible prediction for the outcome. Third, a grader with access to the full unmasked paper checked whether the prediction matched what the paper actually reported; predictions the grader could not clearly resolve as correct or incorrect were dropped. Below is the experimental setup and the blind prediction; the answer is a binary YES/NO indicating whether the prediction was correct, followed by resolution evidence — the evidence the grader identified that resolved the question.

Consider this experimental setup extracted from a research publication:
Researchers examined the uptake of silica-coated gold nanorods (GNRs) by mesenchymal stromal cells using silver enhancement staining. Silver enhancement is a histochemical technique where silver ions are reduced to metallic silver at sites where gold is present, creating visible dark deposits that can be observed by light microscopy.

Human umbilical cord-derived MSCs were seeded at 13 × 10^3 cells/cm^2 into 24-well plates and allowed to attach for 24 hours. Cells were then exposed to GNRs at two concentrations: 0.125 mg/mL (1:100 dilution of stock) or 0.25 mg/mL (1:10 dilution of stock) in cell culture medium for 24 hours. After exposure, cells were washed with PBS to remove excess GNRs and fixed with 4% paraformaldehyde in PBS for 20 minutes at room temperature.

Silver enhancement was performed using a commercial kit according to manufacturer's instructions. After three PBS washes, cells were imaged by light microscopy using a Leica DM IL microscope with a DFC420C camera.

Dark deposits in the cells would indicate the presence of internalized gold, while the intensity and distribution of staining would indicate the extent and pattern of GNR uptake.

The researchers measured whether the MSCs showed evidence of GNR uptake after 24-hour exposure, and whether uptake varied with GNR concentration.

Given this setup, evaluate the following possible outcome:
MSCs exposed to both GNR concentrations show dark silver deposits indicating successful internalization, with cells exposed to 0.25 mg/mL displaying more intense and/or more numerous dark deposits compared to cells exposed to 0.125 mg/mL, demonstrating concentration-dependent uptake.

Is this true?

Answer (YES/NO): YES